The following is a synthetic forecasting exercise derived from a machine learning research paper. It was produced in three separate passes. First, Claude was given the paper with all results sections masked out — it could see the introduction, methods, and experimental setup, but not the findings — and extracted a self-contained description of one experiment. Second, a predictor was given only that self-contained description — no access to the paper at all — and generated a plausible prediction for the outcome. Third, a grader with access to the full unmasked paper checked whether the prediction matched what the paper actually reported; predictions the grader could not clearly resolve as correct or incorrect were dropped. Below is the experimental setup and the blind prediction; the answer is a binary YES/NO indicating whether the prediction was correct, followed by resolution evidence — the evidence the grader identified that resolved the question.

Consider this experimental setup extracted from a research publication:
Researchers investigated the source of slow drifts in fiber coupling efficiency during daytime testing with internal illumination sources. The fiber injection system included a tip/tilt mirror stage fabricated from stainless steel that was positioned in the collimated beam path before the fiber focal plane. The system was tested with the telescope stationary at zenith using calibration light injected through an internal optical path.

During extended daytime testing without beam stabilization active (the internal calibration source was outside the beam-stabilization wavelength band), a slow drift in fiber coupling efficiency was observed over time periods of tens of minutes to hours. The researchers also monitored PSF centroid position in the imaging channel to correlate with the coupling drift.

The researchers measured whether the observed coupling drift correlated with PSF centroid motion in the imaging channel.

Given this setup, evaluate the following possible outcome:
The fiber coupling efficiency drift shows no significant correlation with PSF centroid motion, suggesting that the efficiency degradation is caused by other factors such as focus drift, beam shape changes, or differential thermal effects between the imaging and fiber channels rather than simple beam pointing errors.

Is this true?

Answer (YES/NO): NO